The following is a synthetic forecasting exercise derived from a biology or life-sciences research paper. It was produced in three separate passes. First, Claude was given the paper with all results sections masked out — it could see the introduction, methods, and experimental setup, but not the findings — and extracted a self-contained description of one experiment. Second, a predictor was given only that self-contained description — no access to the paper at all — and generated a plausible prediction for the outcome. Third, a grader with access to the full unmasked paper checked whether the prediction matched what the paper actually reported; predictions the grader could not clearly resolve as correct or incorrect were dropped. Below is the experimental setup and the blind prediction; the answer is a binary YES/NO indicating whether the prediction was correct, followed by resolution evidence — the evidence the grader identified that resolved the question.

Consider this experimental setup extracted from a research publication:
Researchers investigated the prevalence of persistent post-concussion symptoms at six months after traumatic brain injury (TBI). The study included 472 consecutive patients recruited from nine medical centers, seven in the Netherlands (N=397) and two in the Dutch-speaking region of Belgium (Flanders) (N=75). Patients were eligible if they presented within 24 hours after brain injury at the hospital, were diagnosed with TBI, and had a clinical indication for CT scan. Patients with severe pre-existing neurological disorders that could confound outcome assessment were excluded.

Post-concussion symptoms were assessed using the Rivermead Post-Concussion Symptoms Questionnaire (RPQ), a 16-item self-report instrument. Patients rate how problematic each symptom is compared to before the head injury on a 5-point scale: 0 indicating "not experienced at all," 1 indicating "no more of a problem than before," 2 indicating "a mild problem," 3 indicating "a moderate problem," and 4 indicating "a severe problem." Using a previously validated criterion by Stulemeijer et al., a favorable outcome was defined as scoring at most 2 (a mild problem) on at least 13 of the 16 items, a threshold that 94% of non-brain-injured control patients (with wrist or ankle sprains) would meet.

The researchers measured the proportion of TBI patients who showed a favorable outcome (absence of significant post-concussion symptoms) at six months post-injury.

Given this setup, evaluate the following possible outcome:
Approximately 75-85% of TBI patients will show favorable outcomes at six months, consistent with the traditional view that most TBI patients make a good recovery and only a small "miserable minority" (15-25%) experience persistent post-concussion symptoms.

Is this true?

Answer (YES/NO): YES